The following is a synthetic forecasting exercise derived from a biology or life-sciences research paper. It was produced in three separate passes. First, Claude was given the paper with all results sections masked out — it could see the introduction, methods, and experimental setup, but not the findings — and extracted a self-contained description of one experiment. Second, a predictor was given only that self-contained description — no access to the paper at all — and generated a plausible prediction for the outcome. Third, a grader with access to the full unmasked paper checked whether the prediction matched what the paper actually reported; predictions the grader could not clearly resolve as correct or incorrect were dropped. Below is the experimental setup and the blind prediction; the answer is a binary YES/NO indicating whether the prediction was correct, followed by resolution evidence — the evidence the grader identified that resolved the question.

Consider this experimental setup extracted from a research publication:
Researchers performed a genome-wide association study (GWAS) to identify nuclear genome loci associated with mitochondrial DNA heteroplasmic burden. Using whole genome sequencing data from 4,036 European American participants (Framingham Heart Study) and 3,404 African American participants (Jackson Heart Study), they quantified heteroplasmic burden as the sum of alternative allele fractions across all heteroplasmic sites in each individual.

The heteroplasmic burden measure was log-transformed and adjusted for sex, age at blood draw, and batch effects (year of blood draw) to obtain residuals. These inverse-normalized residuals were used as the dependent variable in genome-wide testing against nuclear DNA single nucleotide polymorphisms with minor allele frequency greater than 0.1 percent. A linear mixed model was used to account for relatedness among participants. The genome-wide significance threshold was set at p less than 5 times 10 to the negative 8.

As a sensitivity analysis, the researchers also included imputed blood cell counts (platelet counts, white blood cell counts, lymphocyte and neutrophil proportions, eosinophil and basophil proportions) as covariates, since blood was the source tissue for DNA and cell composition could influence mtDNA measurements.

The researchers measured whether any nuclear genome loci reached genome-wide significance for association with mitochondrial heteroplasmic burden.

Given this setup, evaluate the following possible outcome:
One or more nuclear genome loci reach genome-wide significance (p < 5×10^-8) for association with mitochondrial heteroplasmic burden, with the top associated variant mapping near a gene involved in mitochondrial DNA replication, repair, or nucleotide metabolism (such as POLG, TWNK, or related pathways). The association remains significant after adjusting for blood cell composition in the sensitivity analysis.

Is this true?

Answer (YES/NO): NO